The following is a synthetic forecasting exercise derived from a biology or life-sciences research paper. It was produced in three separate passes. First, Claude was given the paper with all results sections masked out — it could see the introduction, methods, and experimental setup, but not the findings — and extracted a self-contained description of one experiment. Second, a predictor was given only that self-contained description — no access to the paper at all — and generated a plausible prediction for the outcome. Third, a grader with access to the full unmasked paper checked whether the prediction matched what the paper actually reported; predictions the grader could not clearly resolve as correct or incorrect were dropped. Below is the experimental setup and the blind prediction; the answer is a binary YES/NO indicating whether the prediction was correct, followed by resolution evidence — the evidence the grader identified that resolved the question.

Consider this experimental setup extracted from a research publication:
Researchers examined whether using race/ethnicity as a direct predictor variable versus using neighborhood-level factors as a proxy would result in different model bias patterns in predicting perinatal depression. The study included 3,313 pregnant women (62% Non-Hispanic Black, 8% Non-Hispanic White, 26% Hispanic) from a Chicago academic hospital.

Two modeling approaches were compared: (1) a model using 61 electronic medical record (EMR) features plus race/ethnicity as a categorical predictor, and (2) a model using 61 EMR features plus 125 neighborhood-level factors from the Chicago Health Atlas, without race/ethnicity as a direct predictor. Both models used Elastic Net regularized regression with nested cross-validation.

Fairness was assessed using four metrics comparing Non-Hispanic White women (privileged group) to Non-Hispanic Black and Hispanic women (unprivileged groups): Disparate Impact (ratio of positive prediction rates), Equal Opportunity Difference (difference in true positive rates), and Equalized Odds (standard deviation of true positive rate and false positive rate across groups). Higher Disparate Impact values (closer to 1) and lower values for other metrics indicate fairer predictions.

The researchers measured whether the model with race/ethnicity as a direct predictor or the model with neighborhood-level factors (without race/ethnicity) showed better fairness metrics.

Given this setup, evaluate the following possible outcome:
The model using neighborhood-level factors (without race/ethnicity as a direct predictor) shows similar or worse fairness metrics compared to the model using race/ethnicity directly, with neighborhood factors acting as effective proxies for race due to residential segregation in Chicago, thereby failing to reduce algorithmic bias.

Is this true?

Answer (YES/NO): NO